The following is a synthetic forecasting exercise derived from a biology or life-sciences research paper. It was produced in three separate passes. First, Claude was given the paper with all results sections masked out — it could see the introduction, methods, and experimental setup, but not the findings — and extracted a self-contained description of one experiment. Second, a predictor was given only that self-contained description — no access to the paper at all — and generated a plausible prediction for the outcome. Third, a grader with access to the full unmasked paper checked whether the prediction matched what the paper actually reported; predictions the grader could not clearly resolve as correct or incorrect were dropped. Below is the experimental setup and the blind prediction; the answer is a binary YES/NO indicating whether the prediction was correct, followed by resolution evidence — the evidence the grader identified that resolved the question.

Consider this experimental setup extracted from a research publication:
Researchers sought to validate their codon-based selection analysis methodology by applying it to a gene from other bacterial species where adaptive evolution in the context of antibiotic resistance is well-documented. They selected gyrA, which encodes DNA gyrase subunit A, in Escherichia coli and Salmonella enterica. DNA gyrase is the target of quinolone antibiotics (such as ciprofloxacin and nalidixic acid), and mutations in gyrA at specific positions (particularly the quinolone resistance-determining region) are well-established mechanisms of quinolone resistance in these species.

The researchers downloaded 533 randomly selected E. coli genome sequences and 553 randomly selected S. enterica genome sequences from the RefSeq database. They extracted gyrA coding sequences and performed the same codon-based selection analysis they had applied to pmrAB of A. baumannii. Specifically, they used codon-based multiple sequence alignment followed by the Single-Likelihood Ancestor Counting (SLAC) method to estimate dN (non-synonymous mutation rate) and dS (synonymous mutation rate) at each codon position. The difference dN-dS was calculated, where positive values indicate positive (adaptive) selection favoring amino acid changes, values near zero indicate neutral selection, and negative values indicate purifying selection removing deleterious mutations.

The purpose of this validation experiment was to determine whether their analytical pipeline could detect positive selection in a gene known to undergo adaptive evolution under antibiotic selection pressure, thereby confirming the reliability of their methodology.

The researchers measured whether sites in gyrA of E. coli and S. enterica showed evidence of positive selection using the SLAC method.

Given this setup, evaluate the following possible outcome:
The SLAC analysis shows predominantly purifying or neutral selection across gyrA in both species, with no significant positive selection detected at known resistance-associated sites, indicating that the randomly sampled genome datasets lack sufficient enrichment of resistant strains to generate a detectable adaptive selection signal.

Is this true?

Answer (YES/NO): NO